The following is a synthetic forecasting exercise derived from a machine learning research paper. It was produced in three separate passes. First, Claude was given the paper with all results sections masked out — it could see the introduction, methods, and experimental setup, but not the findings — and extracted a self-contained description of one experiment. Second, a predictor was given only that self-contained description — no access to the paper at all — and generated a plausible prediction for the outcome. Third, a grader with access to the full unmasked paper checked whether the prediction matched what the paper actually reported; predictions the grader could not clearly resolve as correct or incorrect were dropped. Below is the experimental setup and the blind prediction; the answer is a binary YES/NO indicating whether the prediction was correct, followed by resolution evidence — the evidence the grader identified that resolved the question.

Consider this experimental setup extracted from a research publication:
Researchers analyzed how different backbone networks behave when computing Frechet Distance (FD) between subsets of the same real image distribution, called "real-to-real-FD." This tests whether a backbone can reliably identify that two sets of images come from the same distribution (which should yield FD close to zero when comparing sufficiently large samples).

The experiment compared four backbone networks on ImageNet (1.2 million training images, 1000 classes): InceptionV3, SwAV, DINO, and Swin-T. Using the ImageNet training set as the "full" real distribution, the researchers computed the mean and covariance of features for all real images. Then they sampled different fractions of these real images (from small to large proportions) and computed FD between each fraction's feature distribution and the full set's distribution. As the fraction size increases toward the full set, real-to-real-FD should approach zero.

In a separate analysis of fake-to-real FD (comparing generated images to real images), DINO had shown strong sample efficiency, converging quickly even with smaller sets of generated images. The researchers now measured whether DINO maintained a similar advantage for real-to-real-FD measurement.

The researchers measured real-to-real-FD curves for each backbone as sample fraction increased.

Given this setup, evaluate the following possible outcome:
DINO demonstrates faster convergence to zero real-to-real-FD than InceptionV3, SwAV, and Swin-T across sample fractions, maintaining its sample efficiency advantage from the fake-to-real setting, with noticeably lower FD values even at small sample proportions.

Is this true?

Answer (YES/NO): NO